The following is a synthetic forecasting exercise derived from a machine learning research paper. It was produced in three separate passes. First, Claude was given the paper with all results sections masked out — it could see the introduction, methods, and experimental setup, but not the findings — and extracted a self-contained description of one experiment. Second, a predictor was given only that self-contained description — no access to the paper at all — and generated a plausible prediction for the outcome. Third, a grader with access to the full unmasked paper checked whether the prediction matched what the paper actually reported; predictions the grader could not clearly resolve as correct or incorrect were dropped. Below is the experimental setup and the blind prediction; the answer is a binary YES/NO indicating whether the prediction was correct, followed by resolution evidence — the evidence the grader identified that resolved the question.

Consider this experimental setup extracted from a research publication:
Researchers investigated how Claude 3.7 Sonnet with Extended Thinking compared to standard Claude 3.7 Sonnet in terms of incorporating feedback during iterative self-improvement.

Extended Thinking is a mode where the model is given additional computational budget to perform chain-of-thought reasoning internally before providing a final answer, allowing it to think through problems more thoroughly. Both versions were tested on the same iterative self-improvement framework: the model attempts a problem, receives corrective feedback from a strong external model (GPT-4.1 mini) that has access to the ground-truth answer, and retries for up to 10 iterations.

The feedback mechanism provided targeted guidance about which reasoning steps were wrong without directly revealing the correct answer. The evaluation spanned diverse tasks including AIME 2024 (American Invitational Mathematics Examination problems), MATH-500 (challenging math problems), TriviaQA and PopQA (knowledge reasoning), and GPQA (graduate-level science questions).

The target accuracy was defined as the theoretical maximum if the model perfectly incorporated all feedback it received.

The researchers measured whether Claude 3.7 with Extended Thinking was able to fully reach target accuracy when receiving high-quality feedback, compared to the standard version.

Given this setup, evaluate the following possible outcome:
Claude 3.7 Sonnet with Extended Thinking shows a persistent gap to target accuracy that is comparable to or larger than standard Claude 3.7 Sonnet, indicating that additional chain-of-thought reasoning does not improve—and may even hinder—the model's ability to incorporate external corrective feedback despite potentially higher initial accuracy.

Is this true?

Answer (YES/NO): YES